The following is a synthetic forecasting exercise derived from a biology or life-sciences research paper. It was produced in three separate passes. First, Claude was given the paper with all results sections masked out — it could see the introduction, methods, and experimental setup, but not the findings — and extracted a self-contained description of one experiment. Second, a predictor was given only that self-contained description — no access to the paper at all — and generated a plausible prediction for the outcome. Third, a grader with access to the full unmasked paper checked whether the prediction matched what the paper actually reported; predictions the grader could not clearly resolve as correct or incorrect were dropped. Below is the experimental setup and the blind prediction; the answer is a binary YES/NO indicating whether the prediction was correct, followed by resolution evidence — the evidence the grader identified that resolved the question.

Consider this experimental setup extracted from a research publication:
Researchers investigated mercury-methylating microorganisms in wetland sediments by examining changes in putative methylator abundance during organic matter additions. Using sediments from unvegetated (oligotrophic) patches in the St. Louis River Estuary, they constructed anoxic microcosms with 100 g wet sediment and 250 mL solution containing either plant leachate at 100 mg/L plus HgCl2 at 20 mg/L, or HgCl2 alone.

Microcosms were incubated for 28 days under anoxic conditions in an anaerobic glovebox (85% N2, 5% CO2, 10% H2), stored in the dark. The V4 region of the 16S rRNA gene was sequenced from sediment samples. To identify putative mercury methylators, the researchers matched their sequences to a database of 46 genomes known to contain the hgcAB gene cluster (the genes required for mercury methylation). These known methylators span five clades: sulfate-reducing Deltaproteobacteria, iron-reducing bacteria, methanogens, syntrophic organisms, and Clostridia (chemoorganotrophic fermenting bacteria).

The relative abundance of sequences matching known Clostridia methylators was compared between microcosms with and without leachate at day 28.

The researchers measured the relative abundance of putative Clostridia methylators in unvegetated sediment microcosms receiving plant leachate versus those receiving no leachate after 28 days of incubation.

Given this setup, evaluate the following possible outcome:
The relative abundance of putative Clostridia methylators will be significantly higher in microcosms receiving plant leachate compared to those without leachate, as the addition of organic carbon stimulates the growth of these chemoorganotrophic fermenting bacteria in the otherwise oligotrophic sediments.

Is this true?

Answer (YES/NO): YES